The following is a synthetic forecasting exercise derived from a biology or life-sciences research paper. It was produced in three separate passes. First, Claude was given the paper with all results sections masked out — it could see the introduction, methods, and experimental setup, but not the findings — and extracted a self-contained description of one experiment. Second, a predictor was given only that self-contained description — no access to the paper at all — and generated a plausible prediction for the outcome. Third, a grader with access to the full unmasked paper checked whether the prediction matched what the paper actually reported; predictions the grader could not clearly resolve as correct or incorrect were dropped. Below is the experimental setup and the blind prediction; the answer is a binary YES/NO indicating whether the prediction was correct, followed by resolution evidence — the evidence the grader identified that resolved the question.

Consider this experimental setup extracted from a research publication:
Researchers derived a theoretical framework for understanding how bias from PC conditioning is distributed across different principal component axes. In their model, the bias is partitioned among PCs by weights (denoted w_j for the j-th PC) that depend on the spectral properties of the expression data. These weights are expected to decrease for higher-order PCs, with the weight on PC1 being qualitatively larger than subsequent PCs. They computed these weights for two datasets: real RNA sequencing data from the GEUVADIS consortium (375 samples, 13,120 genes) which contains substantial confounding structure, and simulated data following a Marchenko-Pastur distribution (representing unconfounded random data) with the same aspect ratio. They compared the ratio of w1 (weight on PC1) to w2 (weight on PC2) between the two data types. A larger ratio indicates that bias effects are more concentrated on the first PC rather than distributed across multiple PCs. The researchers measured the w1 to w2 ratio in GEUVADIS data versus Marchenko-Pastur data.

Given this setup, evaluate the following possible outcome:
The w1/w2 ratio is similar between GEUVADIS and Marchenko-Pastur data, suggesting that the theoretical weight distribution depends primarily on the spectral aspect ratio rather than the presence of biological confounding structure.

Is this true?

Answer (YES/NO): NO